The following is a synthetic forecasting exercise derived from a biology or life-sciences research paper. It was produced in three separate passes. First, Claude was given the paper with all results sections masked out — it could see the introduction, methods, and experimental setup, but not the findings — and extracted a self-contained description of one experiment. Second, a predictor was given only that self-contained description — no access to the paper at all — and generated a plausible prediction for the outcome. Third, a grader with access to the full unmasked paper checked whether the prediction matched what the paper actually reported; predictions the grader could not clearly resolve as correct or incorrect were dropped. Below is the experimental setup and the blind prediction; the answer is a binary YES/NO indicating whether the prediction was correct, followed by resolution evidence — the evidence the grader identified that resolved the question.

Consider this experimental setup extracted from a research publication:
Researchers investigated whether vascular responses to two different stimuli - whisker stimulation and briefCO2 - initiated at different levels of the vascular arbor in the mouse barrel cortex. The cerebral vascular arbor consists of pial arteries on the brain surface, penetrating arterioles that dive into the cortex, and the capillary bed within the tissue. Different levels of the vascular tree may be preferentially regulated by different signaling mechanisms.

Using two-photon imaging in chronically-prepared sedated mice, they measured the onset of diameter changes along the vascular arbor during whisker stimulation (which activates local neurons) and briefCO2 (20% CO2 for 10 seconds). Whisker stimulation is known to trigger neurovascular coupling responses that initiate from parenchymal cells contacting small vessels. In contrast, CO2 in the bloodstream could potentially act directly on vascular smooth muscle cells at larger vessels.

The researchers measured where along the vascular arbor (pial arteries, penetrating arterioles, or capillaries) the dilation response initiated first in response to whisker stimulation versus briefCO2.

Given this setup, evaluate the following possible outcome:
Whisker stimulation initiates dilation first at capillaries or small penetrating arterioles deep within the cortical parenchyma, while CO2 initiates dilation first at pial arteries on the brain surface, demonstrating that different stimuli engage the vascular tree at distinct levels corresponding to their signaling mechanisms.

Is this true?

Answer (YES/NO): NO